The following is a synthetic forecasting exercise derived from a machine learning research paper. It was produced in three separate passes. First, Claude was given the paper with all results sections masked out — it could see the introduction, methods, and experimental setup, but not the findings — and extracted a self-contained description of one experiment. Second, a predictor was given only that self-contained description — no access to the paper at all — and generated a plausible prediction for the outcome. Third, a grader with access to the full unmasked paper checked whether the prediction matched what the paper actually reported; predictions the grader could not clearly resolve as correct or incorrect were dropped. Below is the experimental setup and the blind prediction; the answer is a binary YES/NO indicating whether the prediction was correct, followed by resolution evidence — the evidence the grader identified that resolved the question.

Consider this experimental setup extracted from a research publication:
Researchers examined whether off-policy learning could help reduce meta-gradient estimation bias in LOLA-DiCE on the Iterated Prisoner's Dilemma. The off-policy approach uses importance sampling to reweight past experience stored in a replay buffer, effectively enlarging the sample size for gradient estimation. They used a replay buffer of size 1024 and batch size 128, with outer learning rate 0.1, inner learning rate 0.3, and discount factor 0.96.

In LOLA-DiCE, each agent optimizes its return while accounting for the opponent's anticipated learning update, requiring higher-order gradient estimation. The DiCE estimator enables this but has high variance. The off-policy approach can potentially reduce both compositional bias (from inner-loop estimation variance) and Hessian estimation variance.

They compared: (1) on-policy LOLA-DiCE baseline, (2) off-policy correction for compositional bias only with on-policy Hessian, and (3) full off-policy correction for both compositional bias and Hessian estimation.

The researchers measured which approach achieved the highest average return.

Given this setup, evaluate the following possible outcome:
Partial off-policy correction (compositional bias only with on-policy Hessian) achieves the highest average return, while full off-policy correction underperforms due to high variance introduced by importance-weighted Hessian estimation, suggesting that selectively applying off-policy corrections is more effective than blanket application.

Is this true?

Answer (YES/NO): NO